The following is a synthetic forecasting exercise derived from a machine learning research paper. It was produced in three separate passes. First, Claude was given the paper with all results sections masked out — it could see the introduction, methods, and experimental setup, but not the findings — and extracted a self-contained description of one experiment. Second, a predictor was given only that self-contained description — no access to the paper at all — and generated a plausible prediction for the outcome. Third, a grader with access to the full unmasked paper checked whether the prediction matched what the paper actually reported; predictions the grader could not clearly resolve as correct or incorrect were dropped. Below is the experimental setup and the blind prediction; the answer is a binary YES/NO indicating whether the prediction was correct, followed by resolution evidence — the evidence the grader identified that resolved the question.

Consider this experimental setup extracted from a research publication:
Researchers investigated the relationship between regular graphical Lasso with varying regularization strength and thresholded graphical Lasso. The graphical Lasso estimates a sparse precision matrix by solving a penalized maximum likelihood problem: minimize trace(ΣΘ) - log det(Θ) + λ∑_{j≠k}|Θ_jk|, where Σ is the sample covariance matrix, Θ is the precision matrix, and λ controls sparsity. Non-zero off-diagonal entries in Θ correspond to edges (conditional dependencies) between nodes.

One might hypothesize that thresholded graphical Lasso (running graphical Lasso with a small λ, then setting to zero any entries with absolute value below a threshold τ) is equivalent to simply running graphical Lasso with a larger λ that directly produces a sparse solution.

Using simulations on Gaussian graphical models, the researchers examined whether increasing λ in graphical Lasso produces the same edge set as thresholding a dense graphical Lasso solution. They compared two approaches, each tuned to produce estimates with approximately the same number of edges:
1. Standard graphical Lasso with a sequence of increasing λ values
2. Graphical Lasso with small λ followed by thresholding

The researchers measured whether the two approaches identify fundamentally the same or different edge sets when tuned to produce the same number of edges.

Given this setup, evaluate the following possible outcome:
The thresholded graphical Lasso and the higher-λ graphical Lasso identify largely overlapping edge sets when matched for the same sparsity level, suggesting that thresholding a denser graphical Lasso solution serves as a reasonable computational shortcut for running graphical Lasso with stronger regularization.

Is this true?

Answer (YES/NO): NO